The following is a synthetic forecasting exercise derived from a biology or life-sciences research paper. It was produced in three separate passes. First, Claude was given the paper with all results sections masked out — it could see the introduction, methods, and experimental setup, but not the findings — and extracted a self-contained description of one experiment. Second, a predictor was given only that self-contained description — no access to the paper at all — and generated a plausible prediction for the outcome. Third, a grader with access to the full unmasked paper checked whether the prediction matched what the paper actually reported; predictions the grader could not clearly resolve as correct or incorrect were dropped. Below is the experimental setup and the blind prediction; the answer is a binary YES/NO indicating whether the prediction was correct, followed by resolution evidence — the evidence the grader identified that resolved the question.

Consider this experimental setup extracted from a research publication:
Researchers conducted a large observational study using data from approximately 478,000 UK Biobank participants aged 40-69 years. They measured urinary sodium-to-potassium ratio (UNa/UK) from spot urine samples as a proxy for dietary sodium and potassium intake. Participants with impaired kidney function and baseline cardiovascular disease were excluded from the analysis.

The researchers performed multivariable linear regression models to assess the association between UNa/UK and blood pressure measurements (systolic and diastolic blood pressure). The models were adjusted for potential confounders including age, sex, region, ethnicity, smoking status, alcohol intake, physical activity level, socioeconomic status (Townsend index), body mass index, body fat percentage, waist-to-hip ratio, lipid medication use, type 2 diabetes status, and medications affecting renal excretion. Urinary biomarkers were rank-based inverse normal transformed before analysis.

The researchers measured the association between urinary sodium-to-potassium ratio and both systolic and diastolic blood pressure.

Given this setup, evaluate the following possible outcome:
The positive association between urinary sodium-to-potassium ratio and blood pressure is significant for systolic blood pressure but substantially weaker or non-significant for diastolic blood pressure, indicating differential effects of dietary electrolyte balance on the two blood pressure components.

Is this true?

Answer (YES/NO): NO